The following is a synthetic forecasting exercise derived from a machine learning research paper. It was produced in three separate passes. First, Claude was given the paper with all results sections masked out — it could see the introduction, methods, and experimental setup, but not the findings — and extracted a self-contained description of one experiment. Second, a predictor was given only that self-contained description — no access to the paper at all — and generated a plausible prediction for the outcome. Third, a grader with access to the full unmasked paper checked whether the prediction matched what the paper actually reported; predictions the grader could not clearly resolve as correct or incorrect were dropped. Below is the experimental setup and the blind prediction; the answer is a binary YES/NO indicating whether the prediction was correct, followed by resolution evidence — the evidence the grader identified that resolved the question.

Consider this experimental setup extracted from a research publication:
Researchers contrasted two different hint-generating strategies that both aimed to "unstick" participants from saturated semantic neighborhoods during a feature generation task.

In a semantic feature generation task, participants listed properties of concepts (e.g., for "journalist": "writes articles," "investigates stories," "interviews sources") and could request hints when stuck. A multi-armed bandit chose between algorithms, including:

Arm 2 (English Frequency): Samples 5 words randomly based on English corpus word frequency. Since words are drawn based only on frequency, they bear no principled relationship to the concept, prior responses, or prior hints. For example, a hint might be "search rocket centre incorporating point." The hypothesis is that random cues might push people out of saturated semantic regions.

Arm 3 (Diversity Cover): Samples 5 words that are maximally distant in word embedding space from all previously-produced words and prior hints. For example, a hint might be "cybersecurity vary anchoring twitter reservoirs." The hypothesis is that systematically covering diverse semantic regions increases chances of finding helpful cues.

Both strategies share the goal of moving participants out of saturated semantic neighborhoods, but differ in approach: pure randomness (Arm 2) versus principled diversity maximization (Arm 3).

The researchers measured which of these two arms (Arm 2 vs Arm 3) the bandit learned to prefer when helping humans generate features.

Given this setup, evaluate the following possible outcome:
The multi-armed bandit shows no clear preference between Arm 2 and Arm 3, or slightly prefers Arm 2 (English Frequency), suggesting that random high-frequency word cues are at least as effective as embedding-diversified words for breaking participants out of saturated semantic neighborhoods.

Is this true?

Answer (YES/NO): YES